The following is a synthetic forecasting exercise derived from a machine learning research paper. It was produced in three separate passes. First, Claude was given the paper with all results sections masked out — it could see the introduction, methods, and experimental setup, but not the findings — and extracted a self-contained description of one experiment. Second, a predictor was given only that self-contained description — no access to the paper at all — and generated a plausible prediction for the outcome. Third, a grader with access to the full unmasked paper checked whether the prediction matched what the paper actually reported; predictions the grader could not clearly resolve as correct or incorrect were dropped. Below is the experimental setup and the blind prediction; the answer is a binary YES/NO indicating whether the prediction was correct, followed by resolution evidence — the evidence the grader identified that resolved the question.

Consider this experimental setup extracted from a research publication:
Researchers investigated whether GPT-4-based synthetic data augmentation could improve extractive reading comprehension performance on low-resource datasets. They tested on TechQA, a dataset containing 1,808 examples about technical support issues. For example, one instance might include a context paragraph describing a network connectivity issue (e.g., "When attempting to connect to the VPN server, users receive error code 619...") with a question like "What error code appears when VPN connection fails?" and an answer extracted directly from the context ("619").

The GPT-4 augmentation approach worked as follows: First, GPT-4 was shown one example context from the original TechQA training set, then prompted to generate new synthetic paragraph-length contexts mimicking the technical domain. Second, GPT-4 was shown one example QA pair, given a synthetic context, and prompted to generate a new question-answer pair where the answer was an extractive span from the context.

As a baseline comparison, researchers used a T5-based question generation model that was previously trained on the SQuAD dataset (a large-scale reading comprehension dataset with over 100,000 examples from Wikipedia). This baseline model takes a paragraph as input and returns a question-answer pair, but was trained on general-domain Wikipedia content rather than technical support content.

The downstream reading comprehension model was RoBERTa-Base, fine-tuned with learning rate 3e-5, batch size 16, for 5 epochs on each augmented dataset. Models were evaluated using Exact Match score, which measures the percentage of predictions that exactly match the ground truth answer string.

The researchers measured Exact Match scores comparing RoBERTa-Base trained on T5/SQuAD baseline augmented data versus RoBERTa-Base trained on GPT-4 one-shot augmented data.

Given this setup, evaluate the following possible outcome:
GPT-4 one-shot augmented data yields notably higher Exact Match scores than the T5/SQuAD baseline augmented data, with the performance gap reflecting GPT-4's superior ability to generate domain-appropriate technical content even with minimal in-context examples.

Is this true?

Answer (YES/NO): NO